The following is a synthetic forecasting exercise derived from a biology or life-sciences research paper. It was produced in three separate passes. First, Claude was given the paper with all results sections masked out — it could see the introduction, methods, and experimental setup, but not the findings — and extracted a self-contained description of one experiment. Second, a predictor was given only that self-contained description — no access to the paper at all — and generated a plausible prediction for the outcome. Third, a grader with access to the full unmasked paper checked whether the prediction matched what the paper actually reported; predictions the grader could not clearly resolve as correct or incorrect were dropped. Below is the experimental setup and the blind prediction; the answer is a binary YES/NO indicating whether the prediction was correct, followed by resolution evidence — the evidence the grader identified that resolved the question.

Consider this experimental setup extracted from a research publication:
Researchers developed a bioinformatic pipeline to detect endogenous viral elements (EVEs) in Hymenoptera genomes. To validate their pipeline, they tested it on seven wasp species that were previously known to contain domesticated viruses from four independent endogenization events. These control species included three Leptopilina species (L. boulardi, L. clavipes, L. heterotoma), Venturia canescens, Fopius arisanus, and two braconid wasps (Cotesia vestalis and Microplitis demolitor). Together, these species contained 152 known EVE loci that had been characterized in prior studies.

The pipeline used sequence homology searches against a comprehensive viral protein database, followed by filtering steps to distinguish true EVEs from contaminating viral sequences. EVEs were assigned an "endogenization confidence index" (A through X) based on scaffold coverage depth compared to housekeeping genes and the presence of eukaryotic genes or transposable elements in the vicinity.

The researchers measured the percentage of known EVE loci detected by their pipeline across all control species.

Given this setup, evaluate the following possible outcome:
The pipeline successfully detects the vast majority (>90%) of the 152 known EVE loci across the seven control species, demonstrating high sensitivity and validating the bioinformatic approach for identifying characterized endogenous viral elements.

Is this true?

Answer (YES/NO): NO